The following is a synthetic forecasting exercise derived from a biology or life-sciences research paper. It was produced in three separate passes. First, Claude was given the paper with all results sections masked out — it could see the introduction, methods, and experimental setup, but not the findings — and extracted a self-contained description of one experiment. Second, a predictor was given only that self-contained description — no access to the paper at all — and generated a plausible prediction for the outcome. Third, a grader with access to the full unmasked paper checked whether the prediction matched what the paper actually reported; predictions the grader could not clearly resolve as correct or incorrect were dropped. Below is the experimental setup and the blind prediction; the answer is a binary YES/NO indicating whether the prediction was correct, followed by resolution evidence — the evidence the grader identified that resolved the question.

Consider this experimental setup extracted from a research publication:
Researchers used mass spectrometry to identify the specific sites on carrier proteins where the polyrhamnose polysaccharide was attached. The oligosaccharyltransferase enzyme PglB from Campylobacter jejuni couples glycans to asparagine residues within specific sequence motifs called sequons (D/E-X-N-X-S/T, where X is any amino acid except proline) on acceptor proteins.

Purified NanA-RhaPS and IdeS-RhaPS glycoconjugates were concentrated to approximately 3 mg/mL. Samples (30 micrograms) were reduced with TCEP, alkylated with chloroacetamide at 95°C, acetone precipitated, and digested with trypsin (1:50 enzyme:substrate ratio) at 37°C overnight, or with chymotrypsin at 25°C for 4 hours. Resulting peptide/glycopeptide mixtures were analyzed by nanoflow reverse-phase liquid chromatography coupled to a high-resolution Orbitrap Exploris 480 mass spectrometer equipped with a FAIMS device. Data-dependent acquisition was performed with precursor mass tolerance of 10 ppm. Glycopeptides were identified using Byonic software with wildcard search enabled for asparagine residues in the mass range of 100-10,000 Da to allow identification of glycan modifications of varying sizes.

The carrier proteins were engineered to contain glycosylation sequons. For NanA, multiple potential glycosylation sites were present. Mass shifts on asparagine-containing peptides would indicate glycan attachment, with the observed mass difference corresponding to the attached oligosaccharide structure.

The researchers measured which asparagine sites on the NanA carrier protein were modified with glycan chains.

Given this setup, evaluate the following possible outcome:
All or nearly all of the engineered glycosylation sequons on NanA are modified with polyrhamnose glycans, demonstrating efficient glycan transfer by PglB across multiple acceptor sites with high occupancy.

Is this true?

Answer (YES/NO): NO